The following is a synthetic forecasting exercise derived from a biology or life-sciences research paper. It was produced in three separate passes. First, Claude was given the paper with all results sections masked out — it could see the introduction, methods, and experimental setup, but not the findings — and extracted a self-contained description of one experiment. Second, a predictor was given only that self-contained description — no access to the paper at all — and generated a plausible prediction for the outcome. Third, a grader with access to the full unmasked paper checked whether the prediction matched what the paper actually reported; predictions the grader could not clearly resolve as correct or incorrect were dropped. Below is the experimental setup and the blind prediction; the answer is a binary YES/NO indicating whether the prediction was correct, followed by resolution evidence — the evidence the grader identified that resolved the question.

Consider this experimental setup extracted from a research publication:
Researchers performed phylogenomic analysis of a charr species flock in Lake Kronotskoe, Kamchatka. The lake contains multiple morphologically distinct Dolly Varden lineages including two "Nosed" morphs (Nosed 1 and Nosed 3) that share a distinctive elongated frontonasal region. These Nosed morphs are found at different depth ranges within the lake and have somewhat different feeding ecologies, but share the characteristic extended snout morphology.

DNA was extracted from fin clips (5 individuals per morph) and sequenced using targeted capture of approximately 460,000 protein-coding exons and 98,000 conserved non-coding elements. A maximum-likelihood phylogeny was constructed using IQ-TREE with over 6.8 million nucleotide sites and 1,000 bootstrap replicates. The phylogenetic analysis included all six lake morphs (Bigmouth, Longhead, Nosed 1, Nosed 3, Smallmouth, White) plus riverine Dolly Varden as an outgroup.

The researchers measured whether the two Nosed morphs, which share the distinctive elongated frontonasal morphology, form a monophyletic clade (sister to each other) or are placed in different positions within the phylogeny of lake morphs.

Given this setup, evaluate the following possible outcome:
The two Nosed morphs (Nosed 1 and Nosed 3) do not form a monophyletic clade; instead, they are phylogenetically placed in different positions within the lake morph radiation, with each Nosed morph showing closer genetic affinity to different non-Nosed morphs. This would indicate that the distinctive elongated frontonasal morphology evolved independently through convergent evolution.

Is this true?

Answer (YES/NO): NO